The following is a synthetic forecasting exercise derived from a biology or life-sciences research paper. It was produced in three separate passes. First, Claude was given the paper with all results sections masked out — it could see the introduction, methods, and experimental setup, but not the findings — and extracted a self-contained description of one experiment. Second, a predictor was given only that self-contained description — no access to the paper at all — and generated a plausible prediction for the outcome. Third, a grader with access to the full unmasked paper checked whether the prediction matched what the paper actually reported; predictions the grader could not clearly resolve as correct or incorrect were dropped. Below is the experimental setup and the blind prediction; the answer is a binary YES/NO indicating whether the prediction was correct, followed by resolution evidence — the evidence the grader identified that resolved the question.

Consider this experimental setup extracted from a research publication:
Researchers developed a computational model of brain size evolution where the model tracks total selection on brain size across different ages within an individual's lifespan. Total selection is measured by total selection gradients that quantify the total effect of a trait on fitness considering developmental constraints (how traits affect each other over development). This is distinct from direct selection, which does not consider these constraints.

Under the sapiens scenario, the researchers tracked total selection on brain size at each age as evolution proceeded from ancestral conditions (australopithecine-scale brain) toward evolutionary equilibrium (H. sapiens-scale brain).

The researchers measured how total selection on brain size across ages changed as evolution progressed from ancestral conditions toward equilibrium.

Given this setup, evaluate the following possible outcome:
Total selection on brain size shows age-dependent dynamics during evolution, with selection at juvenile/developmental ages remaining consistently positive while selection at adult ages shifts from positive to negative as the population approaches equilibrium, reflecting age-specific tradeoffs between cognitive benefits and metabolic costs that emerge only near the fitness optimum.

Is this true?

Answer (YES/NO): NO